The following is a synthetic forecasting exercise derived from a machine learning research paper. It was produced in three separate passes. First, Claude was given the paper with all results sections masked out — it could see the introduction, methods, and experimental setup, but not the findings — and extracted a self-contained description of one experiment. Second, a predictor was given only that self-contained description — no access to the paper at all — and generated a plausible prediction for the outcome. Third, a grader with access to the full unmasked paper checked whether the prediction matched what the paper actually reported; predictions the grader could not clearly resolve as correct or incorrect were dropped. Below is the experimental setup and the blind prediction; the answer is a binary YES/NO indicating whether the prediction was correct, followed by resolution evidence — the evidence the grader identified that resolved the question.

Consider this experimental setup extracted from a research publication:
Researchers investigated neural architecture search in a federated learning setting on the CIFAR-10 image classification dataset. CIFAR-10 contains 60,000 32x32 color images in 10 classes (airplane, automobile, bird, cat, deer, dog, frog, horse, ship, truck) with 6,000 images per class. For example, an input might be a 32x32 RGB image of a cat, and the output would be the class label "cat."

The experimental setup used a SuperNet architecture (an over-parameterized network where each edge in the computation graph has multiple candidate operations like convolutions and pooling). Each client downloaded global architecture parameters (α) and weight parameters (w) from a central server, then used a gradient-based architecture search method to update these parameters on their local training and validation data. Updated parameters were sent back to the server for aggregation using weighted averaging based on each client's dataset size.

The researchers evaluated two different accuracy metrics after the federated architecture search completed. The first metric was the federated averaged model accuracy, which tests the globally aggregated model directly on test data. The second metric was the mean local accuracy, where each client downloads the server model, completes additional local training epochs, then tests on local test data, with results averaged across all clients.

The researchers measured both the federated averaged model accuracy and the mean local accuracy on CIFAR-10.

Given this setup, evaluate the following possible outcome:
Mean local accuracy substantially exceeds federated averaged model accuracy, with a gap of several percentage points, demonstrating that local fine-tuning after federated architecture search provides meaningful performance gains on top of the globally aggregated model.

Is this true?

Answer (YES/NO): YES